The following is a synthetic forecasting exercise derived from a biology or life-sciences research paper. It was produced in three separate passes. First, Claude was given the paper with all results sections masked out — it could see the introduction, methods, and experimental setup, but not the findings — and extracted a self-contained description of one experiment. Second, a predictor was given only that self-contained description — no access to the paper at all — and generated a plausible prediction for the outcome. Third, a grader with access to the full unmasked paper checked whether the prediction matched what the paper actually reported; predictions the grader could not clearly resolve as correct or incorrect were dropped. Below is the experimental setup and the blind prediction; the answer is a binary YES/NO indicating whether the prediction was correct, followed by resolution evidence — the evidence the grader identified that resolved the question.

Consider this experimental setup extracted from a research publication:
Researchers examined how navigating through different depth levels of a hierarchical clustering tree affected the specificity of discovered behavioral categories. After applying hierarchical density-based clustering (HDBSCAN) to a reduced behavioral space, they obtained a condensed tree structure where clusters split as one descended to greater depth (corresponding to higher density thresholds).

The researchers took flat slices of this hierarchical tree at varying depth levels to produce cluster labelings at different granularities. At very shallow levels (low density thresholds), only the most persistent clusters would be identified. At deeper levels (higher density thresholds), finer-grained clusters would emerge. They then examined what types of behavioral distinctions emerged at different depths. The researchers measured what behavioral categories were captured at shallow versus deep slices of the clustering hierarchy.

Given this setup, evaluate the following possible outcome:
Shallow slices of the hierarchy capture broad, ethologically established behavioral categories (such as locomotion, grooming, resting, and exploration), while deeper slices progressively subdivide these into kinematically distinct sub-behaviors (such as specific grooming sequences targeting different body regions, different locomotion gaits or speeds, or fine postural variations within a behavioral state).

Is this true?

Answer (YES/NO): NO